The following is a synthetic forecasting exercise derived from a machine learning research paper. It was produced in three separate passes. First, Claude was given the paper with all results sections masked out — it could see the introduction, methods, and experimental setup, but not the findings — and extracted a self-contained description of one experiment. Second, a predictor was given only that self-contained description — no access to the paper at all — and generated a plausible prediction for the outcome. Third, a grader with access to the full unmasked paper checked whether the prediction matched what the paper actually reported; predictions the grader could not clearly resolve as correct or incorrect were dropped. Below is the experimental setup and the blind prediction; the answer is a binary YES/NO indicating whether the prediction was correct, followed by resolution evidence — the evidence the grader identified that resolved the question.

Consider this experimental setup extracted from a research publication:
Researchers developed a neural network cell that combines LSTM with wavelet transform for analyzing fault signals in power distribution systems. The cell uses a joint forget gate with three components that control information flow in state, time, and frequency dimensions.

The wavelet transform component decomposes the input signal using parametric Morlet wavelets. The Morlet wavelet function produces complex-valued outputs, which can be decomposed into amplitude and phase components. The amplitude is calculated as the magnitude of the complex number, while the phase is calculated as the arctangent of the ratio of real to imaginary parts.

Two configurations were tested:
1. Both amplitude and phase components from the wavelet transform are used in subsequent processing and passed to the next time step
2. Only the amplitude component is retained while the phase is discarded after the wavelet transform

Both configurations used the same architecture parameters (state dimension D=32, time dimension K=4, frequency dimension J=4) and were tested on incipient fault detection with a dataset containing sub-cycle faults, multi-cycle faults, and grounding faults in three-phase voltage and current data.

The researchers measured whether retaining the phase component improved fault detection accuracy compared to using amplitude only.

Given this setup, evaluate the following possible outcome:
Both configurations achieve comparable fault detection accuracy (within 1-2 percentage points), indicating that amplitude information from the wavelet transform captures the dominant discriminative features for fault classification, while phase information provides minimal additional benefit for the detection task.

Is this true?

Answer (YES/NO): YES